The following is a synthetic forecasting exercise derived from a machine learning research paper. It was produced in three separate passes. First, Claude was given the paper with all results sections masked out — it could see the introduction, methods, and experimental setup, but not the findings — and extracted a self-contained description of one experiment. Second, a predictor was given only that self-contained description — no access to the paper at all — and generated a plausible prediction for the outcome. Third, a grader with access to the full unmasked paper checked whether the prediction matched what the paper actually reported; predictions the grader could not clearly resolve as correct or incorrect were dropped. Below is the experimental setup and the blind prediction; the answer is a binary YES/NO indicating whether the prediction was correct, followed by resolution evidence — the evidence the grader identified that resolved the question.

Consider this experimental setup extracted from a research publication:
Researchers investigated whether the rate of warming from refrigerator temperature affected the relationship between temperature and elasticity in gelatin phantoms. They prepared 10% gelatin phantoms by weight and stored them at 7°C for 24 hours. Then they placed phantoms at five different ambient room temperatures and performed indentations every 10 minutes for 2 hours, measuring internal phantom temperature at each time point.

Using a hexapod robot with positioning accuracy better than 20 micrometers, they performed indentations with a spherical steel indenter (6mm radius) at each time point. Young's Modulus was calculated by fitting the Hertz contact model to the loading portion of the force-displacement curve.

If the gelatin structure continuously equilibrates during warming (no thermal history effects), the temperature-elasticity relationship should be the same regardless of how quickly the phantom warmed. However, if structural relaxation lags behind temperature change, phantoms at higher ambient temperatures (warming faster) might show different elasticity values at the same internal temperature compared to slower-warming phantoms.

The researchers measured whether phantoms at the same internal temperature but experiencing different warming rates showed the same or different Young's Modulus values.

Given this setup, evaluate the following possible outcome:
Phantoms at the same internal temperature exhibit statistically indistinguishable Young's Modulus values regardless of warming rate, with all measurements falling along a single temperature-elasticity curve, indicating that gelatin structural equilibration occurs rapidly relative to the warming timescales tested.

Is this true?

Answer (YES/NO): YES